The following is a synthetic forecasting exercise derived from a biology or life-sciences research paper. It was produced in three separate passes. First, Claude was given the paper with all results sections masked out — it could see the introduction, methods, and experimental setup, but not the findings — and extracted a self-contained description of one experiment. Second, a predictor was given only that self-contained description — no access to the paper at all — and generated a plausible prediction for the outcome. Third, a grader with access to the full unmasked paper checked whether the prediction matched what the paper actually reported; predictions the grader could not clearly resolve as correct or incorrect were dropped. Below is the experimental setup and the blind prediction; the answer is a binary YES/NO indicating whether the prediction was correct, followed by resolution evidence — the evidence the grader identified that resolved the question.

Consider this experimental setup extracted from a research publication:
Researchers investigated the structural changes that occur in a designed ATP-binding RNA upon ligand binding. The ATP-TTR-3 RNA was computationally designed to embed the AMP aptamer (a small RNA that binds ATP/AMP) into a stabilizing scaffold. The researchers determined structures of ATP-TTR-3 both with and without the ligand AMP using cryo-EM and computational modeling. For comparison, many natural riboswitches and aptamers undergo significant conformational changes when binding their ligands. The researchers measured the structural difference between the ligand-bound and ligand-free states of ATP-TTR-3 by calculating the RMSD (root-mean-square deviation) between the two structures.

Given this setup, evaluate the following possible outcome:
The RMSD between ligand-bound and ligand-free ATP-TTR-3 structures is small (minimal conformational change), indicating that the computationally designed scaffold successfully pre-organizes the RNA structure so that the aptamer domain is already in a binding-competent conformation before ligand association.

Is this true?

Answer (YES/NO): YES